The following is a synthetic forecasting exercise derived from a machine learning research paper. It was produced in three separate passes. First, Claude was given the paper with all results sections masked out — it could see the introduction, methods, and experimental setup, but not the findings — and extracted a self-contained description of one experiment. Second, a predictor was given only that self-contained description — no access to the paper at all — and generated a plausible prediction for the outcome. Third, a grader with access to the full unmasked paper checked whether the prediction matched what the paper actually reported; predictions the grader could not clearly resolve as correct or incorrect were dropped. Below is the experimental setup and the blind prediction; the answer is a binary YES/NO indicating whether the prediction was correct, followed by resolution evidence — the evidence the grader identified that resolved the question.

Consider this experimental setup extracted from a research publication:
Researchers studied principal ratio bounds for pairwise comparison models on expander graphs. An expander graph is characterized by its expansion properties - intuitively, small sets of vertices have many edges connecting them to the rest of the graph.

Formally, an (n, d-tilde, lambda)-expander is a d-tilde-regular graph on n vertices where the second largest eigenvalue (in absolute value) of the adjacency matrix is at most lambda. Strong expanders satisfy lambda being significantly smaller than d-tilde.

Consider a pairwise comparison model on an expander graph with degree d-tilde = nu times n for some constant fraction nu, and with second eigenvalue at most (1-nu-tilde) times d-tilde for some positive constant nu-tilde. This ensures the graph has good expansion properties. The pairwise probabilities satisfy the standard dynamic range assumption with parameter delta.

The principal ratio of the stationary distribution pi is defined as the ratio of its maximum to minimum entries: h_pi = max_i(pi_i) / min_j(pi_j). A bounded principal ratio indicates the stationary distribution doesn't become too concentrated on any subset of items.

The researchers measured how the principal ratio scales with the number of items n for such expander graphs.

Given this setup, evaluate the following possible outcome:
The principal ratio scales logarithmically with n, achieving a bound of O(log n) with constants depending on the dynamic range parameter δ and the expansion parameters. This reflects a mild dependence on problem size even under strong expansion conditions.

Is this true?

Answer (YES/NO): NO